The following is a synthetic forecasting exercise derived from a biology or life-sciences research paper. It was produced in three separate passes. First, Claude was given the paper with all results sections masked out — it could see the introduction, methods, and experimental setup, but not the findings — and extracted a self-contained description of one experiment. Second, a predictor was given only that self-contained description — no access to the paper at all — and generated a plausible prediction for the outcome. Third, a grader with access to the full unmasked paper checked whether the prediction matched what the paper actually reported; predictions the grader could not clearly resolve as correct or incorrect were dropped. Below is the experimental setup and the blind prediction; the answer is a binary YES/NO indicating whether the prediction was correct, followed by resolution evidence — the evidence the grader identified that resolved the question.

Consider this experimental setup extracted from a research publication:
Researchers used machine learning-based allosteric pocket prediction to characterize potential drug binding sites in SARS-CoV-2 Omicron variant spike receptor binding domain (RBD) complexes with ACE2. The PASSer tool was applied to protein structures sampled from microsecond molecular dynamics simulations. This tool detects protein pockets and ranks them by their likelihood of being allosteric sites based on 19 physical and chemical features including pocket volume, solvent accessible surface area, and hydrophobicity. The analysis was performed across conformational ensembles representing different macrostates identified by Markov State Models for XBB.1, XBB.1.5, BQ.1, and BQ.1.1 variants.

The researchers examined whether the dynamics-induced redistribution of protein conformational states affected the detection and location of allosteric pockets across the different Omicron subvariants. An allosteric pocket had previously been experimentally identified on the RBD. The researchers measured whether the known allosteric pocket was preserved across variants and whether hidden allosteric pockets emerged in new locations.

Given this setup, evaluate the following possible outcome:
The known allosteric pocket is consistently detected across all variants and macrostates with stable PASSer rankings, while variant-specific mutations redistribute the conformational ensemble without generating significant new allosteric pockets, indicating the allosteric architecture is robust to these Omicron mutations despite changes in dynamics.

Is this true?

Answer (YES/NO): NO